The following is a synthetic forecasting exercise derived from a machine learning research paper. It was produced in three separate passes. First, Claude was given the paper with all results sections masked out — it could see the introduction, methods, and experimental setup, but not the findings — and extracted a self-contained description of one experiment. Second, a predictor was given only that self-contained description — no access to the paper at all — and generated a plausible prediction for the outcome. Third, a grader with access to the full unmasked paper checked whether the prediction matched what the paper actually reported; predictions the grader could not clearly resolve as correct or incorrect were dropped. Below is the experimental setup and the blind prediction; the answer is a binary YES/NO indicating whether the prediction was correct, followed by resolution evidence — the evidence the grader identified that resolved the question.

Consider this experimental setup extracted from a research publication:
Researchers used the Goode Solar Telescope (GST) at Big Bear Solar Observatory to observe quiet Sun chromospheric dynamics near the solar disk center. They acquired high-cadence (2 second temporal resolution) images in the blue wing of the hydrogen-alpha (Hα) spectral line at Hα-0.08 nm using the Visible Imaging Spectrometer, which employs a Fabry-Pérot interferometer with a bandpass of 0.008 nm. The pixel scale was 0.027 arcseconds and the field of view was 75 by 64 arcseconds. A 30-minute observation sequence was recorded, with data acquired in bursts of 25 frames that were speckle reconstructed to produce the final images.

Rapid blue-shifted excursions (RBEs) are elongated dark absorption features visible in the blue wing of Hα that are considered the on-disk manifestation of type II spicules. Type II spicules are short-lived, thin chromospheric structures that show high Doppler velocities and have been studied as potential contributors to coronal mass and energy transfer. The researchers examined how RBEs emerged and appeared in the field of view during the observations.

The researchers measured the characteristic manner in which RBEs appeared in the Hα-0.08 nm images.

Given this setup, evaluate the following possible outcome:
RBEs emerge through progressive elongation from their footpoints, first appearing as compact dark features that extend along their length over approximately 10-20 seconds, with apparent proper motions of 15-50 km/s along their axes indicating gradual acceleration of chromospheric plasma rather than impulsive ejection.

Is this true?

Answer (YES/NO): NO